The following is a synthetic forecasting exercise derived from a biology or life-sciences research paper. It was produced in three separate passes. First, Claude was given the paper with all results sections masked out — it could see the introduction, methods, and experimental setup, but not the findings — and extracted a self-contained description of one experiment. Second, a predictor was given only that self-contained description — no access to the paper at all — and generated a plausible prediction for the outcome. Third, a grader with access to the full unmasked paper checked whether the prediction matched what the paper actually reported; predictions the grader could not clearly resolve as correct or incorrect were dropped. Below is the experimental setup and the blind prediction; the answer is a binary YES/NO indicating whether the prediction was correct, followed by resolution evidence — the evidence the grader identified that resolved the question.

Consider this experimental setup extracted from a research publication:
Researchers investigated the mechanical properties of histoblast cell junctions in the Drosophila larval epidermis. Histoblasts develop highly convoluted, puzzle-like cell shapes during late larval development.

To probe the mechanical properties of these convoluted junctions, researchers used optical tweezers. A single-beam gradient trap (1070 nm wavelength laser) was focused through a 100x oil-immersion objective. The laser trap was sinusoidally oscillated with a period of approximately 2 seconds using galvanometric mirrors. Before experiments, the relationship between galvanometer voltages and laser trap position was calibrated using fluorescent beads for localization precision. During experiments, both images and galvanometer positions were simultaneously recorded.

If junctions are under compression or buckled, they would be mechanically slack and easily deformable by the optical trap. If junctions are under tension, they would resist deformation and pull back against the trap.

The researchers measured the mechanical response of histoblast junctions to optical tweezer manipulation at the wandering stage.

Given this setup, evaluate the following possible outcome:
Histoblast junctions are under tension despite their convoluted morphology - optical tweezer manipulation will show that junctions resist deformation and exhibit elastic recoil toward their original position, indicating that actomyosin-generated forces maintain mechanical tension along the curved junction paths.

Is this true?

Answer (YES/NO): NO